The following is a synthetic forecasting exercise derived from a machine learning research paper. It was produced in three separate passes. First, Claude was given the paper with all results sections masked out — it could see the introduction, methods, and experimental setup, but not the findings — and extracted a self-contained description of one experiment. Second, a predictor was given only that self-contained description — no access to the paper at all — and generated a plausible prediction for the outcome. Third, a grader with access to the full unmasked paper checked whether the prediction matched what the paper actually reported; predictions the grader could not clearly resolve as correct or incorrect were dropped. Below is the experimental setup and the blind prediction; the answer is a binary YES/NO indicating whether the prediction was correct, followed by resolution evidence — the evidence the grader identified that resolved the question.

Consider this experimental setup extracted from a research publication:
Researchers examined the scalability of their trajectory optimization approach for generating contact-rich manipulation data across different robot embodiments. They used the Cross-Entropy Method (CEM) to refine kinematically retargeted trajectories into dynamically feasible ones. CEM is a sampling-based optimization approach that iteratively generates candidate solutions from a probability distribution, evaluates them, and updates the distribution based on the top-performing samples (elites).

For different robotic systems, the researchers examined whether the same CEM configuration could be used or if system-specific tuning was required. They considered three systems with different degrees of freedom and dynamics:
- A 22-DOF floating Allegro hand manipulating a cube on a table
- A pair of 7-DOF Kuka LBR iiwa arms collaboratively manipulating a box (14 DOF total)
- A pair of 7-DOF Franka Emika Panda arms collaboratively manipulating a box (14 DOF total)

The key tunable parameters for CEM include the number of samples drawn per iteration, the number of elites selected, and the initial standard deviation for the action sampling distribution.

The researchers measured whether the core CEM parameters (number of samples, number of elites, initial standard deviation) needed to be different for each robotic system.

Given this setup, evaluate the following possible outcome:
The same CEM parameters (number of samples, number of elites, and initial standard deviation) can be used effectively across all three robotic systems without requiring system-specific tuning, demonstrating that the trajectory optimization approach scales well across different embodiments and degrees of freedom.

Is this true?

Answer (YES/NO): YES